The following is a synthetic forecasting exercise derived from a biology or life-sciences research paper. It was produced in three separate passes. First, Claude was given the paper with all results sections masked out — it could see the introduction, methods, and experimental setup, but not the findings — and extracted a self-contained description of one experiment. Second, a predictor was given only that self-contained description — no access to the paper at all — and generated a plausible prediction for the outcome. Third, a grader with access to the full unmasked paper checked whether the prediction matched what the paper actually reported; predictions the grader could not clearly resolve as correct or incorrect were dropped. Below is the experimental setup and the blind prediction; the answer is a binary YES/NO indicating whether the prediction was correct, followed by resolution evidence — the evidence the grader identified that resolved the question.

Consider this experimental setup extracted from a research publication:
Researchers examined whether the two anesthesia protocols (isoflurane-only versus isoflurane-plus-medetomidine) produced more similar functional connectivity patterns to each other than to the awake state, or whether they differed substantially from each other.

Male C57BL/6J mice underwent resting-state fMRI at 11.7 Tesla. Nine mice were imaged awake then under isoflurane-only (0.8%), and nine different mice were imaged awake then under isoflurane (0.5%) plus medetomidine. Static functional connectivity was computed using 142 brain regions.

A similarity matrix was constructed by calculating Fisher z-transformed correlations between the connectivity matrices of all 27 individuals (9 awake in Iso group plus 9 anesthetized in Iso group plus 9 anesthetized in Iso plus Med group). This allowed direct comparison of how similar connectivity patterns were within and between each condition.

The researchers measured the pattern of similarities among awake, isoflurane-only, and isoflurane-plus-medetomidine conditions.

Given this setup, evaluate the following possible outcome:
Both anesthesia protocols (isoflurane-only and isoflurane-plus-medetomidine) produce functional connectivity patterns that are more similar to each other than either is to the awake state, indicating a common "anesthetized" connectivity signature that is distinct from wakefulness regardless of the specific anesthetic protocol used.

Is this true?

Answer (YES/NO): YES